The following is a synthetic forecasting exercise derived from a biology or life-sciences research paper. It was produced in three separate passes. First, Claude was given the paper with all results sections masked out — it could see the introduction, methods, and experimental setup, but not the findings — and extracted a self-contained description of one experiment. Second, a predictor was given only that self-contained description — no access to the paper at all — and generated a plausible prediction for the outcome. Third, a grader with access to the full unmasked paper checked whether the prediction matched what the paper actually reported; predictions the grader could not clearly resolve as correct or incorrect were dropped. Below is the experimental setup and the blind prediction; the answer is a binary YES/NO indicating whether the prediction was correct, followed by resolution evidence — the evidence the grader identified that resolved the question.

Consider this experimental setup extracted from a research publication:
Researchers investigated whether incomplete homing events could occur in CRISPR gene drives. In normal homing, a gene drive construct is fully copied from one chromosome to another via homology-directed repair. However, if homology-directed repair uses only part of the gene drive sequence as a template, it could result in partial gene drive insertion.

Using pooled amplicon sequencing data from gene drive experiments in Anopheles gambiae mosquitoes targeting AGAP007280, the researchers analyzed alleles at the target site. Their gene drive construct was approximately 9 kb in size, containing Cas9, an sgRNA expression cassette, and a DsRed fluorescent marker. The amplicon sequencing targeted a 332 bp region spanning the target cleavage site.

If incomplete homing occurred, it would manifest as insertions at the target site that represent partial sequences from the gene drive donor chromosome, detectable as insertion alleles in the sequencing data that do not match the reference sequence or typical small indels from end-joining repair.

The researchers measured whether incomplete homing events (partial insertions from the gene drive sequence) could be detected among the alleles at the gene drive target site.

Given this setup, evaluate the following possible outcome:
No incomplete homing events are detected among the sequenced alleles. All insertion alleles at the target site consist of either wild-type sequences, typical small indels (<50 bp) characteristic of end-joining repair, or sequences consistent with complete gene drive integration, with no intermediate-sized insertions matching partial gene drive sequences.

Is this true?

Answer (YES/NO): NO